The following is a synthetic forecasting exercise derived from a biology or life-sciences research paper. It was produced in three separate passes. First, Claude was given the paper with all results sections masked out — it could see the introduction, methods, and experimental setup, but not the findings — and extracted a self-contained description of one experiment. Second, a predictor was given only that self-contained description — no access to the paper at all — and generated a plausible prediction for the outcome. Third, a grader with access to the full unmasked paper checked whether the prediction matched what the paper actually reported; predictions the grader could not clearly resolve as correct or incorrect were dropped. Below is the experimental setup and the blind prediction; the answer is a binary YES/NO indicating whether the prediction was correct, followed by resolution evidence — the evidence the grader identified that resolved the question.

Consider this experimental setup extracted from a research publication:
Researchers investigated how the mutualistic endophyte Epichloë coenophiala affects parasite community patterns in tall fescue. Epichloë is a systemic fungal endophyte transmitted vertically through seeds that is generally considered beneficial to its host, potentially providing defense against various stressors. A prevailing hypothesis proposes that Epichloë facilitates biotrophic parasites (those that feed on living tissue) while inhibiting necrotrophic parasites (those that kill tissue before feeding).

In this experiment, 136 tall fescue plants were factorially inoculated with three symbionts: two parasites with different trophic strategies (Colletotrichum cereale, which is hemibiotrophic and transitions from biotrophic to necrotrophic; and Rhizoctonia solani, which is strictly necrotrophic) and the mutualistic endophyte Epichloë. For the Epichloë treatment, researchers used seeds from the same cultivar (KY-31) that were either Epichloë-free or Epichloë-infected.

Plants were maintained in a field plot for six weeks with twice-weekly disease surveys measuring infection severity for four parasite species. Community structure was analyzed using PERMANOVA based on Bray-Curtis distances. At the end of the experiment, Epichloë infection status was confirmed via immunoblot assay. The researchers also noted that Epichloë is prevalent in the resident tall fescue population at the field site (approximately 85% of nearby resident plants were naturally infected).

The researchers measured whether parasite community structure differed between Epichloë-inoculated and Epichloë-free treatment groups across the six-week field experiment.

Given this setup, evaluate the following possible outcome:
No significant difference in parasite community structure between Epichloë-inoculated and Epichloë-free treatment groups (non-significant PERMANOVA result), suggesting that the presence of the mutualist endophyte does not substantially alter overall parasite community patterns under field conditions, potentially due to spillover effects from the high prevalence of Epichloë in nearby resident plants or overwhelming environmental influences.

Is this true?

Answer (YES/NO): NO